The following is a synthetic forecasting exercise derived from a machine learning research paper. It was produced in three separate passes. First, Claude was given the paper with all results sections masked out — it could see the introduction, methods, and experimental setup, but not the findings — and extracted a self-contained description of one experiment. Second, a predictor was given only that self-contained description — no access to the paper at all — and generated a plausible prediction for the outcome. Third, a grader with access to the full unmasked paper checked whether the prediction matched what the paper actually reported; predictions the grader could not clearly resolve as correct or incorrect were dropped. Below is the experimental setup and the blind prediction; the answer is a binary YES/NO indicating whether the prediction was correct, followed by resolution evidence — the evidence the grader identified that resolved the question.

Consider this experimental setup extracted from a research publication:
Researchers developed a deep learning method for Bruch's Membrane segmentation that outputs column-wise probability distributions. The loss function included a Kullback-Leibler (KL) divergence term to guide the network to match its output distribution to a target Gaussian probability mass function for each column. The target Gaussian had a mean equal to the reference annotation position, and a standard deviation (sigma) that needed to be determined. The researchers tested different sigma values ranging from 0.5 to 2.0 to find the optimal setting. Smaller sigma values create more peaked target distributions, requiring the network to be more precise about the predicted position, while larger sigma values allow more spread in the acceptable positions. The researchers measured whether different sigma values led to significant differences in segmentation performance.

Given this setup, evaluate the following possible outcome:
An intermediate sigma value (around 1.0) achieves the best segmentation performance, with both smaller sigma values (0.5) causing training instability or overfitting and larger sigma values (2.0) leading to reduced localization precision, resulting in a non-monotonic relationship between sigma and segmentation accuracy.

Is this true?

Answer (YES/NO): NO